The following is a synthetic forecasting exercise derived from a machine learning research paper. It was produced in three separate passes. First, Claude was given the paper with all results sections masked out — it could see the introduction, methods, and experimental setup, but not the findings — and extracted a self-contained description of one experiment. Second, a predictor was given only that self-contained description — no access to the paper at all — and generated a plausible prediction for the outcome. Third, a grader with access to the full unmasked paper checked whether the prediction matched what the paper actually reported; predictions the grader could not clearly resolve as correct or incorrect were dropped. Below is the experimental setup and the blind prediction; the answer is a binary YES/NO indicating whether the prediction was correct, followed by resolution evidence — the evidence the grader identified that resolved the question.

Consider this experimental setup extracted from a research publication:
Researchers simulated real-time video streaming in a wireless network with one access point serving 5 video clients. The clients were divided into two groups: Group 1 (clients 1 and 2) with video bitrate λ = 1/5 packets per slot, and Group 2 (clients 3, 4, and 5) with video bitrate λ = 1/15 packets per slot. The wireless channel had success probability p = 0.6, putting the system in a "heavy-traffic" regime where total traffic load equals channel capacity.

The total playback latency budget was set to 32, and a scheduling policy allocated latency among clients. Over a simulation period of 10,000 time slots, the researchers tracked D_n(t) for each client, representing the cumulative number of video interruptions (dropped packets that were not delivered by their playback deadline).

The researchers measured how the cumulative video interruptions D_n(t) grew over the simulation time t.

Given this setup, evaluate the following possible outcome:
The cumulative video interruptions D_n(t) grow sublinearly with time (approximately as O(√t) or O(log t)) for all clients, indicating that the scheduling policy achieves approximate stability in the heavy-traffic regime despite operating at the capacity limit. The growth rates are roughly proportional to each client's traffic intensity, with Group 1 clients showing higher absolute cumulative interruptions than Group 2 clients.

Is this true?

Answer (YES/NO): NO